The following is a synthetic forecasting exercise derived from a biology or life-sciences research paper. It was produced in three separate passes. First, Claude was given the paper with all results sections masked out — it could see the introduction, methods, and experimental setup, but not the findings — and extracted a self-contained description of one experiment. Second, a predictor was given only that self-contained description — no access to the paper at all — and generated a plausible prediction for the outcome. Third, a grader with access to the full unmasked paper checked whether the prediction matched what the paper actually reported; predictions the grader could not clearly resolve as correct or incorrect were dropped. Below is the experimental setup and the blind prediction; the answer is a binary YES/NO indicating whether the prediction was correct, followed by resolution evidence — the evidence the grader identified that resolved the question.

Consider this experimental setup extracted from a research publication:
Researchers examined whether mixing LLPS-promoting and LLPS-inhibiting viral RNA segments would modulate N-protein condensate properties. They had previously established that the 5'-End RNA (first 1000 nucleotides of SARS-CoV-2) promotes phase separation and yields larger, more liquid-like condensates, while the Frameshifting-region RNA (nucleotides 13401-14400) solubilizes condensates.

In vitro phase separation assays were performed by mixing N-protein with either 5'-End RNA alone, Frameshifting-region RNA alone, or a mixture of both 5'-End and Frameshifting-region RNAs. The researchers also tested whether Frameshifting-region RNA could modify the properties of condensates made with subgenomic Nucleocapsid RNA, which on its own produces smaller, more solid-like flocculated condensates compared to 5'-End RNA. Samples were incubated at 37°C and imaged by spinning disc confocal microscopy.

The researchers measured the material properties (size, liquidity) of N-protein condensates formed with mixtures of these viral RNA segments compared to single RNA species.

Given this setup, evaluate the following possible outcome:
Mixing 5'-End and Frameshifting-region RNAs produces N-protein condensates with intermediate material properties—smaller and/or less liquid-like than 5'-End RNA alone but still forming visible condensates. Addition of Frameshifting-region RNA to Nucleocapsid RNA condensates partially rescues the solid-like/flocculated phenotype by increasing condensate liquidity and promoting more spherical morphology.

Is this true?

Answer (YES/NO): YES